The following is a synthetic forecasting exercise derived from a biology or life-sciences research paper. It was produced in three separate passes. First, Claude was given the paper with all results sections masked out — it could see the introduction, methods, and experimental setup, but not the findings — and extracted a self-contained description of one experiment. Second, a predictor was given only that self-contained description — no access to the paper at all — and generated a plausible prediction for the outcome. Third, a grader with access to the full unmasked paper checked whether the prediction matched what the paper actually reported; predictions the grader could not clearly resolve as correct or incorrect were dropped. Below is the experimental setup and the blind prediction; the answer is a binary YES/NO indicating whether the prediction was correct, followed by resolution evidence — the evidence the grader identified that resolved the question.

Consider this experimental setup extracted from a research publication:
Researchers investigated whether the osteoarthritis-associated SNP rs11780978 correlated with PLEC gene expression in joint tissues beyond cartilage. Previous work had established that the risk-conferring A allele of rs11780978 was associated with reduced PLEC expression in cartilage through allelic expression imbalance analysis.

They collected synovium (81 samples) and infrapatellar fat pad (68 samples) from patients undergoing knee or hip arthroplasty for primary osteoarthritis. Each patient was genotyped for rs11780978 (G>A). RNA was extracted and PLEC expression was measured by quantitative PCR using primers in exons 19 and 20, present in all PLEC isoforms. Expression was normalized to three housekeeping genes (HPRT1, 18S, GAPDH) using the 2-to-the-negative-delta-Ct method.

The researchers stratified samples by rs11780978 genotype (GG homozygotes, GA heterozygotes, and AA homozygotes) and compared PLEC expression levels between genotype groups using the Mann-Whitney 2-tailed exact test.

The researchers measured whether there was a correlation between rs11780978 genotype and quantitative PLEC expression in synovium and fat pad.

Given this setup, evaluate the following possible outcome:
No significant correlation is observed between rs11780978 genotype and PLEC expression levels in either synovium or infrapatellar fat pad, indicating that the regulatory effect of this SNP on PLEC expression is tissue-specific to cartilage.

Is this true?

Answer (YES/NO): NO